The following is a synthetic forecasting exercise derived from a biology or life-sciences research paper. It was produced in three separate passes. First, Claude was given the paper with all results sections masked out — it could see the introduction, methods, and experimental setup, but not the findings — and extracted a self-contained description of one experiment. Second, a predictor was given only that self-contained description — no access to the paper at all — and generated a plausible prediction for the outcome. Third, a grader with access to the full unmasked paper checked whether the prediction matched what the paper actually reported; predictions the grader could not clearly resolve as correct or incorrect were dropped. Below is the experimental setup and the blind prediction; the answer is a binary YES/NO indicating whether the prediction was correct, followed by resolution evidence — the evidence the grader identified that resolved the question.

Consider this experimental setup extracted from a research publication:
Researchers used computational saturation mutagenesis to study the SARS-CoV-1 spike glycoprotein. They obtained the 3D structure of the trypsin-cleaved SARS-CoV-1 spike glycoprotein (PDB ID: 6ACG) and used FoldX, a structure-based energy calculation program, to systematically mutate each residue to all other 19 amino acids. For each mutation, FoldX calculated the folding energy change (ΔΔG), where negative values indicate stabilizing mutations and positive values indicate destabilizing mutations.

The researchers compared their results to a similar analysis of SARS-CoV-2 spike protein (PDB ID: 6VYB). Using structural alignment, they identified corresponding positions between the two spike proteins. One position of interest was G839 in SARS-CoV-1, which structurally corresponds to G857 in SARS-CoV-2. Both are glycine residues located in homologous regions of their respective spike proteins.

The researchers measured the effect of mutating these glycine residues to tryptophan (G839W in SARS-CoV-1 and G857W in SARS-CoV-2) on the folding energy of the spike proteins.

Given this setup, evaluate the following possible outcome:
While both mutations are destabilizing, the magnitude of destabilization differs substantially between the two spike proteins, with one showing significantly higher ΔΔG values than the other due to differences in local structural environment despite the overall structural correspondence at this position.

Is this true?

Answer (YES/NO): NO